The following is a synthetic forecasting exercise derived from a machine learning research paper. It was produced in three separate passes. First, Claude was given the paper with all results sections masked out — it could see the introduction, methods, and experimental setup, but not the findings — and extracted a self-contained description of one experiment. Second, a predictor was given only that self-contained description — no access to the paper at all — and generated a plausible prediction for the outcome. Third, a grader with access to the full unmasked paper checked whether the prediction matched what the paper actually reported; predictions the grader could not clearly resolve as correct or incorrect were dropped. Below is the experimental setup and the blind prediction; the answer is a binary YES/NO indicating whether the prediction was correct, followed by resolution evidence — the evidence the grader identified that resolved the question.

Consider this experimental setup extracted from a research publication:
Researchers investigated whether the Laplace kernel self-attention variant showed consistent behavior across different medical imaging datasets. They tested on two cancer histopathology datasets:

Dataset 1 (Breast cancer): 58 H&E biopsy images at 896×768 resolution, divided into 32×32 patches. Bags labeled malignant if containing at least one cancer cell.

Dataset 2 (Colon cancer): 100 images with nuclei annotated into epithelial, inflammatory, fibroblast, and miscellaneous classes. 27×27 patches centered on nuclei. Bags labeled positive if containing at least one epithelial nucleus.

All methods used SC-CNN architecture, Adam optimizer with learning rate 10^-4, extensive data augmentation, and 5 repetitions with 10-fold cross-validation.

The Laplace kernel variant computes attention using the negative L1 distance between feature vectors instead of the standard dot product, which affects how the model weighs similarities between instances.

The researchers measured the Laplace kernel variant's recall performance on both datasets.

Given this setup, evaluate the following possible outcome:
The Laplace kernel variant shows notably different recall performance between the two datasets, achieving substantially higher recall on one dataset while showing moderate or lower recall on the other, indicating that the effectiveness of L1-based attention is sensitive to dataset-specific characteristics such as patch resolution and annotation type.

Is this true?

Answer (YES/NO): YES